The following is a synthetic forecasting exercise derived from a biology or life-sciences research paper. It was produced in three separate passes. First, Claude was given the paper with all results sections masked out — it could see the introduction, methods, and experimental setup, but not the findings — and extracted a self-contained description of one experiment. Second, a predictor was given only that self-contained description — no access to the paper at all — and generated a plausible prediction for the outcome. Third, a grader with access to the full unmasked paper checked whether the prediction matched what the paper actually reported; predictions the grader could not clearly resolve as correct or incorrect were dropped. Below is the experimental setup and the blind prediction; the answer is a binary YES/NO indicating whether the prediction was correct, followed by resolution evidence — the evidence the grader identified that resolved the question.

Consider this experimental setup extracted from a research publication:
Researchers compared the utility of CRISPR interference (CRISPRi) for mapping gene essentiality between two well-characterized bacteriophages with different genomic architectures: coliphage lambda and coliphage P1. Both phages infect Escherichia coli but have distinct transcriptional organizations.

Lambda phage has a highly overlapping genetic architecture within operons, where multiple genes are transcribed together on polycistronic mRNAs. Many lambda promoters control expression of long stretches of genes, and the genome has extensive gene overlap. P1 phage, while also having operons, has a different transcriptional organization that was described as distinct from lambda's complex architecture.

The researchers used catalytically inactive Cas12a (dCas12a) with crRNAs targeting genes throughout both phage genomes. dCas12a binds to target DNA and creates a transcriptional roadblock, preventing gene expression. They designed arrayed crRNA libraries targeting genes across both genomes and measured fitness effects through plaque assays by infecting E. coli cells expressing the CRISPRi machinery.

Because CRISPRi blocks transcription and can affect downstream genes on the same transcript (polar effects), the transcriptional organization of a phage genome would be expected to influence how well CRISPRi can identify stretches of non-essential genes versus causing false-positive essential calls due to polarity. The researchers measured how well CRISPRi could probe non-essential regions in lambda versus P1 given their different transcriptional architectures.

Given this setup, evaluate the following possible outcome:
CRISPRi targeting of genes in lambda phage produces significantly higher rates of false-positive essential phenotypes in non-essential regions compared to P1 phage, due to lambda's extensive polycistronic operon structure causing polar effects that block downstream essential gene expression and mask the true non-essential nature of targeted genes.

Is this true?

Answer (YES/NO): YES